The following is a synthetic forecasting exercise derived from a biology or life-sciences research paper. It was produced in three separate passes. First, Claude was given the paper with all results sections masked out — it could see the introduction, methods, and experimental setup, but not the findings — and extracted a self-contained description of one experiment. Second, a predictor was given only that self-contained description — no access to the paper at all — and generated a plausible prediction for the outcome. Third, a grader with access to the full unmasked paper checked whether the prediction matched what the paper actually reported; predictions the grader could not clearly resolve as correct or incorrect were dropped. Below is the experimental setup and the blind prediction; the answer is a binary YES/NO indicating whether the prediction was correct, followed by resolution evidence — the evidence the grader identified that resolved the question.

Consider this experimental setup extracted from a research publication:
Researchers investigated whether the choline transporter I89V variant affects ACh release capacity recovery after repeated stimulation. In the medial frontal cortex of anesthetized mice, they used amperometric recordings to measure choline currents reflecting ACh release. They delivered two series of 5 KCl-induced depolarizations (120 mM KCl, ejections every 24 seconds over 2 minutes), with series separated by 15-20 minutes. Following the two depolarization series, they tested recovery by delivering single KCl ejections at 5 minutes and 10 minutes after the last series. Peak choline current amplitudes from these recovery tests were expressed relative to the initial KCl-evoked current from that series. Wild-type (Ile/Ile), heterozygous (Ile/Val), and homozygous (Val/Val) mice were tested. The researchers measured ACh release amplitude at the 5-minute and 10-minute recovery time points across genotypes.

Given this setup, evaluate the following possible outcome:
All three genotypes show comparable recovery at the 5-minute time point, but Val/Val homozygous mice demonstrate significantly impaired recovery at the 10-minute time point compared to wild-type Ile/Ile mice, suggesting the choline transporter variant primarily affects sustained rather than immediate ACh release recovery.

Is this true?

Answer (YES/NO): NO